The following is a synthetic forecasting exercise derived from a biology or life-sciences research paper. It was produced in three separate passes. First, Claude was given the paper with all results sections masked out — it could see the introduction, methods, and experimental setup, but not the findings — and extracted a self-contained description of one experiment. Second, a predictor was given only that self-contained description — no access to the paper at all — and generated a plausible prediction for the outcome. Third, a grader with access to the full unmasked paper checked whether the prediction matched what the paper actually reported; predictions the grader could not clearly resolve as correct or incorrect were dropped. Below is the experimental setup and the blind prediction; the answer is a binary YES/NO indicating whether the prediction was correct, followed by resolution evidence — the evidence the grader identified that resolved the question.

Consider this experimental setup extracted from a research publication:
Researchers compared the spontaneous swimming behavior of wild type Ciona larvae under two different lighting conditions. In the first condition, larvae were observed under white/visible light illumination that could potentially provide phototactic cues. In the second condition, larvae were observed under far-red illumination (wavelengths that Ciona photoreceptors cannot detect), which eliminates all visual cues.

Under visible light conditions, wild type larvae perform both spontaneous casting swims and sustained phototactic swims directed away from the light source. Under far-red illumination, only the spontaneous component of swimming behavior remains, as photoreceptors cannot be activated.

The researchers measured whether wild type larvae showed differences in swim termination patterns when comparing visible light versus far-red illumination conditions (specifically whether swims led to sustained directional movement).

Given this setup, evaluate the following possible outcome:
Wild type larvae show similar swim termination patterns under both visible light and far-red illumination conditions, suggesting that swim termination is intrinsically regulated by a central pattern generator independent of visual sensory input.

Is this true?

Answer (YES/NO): NO